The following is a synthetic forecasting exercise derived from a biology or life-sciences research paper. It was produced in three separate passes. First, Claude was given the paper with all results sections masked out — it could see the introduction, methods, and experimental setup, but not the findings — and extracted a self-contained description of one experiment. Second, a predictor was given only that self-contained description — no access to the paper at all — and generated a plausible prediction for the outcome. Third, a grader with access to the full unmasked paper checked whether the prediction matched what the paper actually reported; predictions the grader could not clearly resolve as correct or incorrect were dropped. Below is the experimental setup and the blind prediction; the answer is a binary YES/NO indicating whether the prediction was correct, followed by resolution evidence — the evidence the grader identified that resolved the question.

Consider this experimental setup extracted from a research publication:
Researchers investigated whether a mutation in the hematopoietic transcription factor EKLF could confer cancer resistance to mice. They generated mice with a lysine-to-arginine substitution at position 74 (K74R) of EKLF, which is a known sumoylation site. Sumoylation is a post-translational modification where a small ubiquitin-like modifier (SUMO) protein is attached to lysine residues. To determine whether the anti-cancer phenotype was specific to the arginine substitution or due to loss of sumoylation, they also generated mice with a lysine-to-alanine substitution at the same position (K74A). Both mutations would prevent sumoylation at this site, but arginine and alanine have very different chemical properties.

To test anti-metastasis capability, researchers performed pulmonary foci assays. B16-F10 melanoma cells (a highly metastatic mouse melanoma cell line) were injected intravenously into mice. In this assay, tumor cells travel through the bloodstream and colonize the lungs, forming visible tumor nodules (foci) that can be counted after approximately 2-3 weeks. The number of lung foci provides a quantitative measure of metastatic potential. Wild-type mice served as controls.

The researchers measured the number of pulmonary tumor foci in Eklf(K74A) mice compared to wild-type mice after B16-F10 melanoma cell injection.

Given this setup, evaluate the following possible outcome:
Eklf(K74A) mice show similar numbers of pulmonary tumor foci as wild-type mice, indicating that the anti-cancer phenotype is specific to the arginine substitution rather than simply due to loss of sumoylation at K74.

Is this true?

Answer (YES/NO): NO